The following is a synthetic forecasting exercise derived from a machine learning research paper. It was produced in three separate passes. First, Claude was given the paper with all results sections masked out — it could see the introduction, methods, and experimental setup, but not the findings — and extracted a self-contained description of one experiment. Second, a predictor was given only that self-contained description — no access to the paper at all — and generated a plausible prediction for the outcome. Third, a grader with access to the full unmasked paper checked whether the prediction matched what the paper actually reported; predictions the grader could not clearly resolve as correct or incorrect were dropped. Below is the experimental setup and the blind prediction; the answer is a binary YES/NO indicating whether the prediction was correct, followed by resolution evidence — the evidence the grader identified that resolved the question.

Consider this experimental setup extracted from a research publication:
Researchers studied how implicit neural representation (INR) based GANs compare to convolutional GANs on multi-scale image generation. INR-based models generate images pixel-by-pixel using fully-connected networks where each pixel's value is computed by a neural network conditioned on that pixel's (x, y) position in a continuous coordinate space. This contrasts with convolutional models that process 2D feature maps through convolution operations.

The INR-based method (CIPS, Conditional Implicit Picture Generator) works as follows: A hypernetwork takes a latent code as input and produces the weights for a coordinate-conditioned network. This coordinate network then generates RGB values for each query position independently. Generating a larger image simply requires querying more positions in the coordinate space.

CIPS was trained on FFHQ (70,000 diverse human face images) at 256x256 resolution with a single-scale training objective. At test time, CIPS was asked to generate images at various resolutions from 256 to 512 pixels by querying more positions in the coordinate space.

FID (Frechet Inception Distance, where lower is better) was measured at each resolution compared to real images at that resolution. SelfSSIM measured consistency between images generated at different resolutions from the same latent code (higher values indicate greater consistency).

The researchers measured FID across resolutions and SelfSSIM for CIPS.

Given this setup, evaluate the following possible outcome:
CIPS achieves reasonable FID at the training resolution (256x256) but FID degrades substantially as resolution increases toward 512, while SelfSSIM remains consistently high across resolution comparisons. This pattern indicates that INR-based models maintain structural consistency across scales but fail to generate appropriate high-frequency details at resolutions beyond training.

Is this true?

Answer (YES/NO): YES